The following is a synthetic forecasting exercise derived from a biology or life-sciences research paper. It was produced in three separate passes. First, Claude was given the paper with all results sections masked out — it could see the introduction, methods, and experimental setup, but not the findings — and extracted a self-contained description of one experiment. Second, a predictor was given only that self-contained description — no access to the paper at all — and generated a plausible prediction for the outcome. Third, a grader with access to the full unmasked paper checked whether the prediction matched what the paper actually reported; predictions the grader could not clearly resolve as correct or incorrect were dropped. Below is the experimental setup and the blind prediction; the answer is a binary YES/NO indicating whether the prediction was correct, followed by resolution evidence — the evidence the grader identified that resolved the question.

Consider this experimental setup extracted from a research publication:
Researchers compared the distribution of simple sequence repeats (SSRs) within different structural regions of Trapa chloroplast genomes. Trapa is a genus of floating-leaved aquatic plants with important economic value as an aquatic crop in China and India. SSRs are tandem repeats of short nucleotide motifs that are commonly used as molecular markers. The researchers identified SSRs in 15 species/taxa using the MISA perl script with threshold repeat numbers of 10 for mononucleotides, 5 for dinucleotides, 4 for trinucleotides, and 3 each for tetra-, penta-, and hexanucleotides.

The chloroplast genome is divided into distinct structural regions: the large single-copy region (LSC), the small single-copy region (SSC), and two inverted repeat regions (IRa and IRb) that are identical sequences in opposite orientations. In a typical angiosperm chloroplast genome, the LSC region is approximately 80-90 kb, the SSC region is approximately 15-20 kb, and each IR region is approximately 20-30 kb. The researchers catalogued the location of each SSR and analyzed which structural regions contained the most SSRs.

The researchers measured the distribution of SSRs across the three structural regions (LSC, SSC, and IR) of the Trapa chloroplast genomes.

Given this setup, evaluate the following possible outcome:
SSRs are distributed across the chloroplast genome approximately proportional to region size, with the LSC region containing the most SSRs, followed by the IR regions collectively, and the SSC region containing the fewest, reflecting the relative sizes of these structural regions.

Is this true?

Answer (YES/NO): NO